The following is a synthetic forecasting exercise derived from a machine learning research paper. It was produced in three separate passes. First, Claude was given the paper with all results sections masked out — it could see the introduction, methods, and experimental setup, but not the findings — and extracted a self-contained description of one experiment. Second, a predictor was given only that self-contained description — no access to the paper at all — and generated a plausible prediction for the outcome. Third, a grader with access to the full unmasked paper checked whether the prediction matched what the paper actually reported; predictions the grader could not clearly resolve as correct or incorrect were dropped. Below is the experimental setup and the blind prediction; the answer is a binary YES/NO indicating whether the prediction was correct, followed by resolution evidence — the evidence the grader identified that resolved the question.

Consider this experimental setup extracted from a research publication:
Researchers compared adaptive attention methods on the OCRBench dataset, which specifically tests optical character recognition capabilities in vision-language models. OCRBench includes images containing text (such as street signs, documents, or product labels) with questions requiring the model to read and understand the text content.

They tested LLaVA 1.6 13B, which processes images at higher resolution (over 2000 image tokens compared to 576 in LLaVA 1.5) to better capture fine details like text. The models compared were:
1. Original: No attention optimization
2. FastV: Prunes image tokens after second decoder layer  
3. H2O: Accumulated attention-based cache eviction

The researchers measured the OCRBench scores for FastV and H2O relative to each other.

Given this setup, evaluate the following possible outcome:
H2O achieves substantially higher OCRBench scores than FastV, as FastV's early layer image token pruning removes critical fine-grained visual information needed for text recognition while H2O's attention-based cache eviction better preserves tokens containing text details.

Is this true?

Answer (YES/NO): YES